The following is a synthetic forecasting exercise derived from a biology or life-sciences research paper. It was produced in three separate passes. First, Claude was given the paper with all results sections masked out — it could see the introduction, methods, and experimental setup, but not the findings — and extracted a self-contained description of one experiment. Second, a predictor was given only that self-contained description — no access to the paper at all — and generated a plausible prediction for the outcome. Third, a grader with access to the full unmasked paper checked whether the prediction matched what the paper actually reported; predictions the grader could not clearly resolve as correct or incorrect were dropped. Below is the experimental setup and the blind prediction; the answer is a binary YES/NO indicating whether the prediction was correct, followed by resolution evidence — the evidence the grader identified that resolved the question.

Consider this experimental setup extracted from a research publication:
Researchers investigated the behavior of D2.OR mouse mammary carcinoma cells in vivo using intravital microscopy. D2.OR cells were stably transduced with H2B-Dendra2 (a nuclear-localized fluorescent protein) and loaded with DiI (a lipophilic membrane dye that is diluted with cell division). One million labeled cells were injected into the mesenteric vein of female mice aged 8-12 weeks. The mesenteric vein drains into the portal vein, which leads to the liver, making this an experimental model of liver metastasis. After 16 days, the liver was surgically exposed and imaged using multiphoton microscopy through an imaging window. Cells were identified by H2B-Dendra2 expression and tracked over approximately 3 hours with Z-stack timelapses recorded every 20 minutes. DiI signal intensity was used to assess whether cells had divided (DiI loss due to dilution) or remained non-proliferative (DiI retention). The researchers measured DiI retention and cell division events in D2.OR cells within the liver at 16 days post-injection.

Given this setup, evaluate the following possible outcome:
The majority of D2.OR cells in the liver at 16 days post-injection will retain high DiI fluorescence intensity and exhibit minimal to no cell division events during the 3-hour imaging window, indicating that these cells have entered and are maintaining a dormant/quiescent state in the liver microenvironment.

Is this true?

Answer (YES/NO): YES